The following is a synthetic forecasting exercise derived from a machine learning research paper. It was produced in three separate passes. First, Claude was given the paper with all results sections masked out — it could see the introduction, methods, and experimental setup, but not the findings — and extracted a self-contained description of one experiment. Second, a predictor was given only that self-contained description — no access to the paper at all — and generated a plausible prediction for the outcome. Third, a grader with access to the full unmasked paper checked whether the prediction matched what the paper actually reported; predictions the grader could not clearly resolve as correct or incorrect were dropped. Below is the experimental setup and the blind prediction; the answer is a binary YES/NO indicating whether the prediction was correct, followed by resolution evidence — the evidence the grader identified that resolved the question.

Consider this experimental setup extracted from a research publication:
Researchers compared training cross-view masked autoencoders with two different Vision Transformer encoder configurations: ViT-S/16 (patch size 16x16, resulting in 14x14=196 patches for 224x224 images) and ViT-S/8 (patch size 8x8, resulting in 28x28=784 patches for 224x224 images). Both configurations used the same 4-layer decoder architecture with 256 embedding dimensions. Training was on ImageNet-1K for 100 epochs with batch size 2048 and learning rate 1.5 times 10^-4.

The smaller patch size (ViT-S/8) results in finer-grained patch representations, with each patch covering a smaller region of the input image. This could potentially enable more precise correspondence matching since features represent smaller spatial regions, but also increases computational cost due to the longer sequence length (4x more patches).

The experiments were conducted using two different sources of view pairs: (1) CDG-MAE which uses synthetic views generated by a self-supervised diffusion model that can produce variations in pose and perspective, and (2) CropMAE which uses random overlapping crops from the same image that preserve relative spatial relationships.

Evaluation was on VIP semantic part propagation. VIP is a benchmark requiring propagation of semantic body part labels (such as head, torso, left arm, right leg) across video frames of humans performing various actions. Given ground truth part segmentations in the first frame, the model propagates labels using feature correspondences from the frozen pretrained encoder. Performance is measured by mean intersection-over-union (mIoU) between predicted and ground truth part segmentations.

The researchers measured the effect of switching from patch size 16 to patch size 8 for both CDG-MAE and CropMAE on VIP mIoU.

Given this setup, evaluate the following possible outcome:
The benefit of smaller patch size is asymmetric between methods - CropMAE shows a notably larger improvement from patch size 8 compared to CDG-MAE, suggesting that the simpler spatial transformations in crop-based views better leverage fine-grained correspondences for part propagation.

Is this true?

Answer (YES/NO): NO